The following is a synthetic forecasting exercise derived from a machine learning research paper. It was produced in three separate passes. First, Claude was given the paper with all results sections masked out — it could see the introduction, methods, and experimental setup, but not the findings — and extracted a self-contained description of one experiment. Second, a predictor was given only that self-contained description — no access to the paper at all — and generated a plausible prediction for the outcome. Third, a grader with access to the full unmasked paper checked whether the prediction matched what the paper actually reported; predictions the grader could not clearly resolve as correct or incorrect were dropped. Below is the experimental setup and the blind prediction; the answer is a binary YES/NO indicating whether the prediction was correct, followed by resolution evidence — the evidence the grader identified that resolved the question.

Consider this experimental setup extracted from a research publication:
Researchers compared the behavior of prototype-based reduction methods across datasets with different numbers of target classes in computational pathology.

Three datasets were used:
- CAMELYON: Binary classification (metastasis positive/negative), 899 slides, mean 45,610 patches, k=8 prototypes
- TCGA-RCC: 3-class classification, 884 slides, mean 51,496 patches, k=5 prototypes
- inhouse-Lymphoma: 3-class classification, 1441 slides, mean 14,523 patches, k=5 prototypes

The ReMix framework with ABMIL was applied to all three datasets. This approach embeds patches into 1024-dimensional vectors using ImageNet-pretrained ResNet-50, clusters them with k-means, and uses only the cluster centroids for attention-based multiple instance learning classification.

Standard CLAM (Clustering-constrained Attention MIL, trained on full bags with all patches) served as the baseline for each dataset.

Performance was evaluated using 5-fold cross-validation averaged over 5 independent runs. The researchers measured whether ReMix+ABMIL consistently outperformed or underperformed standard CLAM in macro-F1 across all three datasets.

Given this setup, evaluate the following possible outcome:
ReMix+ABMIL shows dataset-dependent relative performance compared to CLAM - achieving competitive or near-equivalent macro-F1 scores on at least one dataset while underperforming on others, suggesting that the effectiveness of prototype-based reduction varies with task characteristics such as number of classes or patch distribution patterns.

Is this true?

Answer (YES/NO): NO